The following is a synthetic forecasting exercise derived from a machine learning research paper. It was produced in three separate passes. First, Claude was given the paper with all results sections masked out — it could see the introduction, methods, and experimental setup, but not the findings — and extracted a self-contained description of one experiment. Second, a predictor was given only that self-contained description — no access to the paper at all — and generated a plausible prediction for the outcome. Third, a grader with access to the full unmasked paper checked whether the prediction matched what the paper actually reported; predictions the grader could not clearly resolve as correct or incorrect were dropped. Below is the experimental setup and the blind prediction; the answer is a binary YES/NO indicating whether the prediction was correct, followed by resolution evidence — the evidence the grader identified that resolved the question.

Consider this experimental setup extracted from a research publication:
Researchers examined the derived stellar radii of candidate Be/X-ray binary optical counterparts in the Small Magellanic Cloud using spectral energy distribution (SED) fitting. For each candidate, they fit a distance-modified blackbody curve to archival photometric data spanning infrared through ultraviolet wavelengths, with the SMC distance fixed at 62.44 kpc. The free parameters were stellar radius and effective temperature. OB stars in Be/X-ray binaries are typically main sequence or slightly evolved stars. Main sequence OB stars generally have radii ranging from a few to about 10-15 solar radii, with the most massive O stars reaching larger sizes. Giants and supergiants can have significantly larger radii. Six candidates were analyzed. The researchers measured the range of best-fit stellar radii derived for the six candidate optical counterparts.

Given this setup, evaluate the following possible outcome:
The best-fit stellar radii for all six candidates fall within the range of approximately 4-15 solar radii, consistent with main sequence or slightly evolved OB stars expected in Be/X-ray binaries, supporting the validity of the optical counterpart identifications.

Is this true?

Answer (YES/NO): NO